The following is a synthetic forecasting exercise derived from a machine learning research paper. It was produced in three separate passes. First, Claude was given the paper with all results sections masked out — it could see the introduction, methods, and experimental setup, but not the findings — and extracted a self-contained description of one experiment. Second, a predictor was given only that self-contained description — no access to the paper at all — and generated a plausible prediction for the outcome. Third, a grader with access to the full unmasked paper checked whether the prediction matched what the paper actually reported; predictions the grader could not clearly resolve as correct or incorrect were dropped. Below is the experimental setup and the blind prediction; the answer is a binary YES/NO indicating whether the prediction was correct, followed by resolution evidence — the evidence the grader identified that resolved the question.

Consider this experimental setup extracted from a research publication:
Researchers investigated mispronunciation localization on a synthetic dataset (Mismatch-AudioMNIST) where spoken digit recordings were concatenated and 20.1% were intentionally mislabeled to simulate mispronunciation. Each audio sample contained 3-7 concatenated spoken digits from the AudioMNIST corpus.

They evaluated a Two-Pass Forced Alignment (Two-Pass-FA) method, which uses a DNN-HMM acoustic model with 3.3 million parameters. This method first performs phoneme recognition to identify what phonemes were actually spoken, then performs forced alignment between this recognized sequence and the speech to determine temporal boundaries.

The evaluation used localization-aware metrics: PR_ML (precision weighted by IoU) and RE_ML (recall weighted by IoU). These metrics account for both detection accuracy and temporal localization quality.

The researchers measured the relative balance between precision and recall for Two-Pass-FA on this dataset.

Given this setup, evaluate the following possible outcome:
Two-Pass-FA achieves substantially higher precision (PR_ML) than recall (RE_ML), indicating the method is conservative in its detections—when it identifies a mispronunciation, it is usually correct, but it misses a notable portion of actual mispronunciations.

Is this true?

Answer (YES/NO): YES